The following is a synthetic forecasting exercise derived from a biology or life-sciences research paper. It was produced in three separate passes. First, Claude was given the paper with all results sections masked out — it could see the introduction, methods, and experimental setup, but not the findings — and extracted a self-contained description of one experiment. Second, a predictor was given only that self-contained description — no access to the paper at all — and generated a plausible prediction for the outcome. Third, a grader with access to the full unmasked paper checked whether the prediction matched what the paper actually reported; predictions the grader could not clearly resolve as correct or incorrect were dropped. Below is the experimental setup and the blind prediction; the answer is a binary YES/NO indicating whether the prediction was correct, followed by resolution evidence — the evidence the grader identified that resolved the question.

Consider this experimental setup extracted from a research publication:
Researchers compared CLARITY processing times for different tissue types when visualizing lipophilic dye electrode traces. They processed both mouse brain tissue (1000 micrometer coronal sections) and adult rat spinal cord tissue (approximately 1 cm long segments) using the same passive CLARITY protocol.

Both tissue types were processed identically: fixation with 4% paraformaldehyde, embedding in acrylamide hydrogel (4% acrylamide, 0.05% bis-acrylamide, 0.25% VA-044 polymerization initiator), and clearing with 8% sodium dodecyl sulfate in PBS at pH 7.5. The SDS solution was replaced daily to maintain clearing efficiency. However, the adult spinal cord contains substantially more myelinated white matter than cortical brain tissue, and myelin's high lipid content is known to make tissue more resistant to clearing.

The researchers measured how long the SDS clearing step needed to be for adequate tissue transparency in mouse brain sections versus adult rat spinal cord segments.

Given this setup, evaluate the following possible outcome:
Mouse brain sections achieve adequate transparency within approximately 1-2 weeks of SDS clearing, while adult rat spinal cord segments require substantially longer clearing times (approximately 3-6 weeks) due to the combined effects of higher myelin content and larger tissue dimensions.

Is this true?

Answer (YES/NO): NO